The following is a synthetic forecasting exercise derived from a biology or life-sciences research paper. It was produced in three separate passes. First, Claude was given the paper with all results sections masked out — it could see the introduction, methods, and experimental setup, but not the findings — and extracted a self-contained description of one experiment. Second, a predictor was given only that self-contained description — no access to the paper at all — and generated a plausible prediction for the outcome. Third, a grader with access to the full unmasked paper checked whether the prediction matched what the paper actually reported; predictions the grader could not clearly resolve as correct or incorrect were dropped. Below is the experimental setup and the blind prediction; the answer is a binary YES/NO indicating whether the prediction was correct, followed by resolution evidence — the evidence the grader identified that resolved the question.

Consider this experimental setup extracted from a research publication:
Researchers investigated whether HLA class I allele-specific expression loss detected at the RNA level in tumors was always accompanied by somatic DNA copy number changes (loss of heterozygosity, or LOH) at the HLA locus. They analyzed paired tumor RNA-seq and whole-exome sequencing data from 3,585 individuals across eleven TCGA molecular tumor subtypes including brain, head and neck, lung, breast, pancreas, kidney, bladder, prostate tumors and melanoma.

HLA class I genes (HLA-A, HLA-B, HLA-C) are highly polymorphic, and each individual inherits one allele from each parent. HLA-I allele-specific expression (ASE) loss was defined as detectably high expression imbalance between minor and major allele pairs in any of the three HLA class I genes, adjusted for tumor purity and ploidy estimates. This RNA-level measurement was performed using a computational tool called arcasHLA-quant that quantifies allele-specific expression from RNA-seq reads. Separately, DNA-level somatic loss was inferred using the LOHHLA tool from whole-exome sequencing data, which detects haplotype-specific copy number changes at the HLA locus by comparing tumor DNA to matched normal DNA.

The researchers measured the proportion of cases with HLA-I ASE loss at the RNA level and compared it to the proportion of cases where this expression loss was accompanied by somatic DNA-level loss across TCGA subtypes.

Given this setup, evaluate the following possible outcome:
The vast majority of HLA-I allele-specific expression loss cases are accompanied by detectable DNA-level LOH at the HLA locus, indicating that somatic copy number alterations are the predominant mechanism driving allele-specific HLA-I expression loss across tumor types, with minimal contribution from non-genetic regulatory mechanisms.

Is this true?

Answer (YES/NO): NO